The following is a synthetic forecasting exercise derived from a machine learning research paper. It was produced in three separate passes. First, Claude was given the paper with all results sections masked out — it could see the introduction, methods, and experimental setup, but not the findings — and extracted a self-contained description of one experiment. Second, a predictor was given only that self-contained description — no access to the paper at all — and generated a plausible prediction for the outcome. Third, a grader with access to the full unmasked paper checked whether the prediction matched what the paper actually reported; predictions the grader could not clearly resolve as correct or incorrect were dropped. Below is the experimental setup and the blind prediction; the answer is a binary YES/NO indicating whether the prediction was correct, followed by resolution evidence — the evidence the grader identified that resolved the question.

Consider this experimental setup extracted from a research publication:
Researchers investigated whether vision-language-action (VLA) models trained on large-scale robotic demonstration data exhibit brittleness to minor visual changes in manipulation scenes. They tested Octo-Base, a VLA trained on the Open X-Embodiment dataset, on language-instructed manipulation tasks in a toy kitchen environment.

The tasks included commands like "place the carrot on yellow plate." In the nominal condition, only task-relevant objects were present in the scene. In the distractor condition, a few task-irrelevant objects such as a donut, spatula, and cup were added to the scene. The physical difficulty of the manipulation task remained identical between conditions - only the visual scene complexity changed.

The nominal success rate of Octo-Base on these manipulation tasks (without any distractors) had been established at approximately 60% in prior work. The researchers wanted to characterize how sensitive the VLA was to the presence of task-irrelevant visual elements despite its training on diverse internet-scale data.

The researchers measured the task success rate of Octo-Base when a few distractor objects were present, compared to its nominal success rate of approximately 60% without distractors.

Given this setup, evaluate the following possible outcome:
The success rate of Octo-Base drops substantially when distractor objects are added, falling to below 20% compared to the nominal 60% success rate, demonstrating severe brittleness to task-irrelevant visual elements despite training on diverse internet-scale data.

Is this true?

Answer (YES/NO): NO